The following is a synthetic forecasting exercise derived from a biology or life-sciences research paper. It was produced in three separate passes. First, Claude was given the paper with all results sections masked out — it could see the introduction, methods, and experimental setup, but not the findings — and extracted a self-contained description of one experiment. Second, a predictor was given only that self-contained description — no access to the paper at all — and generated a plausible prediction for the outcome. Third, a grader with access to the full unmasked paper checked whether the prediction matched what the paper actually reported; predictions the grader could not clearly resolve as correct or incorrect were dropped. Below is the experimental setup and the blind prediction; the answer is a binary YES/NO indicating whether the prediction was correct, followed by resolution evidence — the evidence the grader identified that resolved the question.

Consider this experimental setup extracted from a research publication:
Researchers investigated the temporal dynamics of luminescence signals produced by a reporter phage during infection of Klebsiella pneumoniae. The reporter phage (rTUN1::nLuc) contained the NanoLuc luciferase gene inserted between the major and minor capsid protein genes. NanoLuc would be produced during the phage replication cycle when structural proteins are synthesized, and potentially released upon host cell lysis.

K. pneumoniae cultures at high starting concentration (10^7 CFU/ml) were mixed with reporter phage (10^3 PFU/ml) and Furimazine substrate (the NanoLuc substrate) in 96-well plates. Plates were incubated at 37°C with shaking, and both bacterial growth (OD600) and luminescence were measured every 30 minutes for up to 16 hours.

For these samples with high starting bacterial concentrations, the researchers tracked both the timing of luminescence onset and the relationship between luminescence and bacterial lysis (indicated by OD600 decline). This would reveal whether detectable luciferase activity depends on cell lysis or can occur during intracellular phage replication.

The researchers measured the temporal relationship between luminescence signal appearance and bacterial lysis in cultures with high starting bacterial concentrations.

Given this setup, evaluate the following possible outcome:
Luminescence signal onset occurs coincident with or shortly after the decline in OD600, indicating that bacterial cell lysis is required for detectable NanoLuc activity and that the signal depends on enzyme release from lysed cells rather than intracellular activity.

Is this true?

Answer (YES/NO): YES